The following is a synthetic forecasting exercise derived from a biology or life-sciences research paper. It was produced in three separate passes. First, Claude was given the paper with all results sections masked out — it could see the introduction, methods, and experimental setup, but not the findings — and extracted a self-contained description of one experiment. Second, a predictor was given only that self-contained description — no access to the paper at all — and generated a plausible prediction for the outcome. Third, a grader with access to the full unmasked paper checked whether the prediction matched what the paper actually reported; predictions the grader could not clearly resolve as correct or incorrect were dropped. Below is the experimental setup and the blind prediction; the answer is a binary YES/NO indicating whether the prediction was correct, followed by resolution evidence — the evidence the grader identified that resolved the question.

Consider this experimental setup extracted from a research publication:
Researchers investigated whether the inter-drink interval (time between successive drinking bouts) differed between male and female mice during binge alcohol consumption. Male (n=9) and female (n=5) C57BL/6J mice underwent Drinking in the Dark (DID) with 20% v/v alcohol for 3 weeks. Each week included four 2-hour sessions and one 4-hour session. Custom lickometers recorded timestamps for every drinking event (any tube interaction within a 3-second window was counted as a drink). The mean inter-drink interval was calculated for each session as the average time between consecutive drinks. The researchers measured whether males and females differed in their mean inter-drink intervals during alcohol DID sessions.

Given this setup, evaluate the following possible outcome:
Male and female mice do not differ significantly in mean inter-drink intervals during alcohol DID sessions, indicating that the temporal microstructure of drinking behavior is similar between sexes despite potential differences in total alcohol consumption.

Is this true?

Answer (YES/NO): NO